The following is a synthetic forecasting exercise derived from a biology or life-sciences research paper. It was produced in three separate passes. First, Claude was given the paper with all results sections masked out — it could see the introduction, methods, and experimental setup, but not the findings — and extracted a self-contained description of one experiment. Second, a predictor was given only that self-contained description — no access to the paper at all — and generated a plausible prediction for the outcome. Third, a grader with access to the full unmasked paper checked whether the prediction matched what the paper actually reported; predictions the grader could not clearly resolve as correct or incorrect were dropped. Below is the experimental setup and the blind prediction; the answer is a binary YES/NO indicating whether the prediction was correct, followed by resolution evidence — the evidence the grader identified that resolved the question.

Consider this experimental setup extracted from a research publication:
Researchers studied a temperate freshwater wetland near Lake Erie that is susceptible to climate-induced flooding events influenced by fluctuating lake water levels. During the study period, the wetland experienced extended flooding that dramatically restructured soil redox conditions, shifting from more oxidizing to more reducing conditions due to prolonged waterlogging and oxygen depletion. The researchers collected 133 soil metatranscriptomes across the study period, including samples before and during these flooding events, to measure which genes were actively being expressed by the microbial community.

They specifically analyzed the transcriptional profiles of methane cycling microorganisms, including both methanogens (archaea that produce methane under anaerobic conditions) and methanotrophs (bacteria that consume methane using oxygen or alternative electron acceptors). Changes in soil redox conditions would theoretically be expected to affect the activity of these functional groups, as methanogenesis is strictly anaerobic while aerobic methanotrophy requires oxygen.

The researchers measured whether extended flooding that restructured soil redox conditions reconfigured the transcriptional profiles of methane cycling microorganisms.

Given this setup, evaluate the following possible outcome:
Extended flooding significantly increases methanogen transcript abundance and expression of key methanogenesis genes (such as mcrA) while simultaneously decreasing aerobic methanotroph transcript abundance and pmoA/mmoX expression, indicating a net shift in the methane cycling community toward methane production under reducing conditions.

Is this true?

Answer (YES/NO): NO